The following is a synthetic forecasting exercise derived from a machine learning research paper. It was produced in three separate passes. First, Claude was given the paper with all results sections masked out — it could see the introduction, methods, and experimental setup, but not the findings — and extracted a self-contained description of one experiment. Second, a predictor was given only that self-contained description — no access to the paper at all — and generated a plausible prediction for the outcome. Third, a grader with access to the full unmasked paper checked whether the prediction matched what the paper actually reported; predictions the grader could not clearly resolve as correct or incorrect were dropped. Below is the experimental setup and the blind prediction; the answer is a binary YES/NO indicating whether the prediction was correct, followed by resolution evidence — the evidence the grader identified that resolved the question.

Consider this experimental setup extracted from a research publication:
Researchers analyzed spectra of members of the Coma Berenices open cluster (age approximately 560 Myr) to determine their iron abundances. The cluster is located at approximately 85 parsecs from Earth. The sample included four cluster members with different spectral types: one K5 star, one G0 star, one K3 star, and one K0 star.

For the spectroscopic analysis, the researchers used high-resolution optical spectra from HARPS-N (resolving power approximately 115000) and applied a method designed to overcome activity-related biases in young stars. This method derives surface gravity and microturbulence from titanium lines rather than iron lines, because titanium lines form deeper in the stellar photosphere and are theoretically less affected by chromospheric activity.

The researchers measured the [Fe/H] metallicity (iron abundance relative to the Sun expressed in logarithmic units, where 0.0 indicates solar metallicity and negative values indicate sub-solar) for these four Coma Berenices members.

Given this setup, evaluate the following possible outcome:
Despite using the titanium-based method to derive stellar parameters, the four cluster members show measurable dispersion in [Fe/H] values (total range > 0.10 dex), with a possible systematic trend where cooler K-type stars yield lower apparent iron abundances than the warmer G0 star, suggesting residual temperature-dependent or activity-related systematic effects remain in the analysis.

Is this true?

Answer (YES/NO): NO